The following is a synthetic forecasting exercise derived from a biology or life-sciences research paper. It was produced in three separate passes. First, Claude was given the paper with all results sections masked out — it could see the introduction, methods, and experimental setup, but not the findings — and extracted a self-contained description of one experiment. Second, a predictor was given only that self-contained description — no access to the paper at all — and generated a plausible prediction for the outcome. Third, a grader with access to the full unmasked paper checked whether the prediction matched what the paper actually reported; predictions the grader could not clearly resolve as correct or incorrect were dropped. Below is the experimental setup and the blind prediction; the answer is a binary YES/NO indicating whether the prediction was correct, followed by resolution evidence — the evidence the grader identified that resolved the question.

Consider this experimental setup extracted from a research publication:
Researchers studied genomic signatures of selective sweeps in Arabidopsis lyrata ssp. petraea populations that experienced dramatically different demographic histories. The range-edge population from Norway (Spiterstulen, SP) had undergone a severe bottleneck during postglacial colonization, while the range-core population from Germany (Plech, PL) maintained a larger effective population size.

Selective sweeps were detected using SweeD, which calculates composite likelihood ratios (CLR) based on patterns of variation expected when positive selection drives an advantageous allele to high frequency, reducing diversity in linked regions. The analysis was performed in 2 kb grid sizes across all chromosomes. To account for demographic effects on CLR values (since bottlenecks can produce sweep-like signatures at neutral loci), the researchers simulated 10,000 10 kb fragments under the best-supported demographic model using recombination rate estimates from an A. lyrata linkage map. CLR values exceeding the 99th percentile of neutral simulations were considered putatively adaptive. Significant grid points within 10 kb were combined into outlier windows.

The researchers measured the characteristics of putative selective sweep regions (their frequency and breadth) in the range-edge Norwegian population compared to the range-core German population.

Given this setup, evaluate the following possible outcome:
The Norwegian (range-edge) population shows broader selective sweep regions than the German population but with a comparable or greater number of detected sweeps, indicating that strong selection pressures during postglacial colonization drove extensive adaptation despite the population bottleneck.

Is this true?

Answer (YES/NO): YES